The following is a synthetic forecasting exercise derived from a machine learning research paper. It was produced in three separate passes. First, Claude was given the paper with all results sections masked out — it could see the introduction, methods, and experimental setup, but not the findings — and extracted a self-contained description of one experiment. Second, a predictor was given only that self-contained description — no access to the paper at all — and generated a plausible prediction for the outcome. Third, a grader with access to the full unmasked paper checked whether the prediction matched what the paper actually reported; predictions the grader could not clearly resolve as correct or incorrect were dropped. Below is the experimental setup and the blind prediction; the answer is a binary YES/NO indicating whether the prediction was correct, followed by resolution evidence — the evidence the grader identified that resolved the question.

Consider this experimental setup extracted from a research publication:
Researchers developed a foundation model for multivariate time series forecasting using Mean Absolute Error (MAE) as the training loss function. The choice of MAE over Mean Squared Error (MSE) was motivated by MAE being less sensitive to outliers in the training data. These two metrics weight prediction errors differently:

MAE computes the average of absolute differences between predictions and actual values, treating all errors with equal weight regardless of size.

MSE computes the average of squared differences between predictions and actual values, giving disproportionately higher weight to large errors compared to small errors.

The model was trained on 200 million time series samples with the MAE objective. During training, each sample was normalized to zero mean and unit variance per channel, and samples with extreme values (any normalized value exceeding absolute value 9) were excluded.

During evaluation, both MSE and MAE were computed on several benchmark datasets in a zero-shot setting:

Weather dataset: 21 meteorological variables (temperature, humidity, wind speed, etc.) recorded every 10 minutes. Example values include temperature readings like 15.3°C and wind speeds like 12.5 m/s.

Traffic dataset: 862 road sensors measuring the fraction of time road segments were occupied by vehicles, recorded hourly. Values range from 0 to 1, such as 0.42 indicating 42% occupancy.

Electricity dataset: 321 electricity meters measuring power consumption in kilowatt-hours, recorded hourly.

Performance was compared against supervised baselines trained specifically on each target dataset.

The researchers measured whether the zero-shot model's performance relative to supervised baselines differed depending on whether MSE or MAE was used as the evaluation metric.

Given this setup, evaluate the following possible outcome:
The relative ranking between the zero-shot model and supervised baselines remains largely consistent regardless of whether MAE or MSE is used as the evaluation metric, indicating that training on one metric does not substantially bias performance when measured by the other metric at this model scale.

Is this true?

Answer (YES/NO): NO